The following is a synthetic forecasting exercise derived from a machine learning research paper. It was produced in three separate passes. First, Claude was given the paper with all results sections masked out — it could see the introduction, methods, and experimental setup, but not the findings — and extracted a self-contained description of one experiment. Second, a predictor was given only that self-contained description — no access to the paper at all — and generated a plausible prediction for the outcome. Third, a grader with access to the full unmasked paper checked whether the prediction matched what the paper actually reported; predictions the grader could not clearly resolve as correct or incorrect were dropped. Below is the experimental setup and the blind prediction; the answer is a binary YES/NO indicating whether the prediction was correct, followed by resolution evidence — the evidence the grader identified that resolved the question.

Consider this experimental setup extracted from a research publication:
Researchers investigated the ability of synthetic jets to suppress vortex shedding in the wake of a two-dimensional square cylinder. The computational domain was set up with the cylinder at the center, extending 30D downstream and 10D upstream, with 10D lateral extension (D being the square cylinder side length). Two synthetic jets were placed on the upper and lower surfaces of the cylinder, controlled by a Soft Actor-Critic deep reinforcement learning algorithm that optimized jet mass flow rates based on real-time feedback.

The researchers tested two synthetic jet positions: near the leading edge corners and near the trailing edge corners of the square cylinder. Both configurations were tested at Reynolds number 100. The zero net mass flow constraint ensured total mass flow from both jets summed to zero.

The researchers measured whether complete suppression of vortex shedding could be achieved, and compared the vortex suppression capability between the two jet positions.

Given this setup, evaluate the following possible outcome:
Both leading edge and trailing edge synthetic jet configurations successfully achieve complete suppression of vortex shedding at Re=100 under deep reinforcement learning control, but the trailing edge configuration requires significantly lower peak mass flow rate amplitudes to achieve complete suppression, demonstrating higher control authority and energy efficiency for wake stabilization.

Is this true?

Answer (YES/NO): NO